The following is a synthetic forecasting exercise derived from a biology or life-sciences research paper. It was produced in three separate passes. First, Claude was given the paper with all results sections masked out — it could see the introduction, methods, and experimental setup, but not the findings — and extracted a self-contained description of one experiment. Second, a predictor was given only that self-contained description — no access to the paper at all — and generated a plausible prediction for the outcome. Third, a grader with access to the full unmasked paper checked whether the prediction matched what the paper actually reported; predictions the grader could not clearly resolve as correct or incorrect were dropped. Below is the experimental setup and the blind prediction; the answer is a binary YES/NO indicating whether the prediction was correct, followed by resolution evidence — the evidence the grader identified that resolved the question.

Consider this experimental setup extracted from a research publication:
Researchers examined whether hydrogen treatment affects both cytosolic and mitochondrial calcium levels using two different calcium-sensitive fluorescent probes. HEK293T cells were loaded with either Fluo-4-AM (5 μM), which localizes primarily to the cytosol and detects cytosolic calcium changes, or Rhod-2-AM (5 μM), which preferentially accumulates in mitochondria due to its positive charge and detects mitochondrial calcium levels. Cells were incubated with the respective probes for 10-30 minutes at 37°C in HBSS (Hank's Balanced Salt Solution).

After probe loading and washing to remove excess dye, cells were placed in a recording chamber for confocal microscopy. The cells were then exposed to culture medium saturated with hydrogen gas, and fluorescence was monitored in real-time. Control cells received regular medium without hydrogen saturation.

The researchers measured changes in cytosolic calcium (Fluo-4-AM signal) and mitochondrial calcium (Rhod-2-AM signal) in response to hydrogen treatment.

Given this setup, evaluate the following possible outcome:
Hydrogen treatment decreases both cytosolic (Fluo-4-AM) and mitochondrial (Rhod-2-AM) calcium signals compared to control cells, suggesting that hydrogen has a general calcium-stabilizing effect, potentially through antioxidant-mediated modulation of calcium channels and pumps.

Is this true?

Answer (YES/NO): NO